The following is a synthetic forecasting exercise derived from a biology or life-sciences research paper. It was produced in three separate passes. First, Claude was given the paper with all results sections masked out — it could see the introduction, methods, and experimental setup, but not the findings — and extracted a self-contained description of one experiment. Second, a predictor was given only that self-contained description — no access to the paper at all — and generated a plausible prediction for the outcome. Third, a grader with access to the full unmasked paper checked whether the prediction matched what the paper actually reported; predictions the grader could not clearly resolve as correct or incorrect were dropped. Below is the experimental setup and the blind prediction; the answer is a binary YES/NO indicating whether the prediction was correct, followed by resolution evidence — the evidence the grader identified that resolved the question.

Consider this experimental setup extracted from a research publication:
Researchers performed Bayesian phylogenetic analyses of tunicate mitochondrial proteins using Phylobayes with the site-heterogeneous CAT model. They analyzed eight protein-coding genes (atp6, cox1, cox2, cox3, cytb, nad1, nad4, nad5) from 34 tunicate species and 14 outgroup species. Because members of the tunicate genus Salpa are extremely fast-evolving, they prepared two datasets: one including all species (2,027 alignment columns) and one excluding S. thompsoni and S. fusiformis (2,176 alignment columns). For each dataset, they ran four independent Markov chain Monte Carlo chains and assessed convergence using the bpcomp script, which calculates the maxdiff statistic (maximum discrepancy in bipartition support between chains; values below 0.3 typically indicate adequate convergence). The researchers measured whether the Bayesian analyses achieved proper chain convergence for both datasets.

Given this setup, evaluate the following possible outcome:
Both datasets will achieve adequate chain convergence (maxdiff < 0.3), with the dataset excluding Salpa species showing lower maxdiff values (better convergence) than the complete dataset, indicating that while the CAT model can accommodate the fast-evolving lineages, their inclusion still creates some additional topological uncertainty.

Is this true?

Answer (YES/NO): NO